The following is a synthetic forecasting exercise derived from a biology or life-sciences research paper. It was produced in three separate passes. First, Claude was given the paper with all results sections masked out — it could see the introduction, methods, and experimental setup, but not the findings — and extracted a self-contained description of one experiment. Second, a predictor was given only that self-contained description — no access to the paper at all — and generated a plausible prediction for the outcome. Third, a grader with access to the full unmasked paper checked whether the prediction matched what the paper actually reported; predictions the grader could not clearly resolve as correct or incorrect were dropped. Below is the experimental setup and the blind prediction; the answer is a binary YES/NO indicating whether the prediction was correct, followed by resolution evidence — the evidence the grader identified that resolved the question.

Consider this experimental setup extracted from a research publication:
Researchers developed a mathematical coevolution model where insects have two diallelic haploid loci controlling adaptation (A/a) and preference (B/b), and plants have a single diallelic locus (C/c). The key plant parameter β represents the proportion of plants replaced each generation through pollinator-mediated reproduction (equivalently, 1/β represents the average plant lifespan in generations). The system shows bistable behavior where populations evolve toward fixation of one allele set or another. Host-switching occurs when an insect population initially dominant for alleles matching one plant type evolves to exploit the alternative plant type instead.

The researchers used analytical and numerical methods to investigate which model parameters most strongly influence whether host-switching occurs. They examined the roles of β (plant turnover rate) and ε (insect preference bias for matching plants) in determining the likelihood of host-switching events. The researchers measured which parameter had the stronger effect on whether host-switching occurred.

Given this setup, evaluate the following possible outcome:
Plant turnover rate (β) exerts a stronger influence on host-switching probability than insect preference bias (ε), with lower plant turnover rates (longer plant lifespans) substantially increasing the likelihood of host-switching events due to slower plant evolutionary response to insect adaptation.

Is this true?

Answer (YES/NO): NO